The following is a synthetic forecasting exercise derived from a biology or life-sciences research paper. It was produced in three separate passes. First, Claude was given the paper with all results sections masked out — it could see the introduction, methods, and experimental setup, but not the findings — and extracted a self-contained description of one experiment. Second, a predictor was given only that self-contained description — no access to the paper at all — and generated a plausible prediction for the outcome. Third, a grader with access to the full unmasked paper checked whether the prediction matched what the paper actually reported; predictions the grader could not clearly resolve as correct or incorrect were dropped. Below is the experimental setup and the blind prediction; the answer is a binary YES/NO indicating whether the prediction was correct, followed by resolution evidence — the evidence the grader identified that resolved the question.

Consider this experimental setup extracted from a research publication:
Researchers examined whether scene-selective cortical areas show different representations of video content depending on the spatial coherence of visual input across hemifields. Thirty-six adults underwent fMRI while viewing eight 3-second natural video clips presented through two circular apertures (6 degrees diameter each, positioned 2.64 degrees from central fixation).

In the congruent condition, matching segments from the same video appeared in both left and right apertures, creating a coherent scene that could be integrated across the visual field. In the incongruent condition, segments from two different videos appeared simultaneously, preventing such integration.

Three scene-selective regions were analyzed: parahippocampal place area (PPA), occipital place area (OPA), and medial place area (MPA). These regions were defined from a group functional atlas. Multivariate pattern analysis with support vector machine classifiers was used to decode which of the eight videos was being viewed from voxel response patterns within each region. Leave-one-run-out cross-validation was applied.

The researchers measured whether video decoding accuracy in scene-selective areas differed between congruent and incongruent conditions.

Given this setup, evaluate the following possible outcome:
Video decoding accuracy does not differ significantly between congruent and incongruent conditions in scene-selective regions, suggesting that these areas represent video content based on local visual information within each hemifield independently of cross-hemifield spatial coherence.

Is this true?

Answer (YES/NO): NO